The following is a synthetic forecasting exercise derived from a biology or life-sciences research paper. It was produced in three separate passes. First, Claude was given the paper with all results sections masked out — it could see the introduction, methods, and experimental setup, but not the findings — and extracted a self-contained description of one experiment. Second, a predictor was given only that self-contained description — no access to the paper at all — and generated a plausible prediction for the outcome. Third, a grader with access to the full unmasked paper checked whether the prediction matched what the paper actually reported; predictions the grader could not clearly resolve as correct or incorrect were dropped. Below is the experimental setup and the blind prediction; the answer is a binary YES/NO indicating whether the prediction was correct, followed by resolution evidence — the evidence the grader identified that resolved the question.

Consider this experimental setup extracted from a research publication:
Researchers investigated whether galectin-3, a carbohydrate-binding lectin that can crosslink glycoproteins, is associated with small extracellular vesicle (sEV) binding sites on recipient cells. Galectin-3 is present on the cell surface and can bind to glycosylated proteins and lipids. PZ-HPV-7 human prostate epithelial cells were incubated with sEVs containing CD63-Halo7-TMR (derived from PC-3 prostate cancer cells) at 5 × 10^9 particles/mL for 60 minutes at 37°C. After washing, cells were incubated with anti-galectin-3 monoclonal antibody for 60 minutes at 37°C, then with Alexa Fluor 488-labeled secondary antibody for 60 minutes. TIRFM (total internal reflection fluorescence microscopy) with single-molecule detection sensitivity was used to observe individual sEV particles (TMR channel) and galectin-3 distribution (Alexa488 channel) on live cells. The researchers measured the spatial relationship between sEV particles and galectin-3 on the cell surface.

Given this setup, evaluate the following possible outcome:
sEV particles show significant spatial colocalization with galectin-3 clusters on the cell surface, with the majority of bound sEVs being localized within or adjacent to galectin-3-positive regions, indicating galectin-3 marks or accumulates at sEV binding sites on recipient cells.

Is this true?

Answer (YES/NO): YES